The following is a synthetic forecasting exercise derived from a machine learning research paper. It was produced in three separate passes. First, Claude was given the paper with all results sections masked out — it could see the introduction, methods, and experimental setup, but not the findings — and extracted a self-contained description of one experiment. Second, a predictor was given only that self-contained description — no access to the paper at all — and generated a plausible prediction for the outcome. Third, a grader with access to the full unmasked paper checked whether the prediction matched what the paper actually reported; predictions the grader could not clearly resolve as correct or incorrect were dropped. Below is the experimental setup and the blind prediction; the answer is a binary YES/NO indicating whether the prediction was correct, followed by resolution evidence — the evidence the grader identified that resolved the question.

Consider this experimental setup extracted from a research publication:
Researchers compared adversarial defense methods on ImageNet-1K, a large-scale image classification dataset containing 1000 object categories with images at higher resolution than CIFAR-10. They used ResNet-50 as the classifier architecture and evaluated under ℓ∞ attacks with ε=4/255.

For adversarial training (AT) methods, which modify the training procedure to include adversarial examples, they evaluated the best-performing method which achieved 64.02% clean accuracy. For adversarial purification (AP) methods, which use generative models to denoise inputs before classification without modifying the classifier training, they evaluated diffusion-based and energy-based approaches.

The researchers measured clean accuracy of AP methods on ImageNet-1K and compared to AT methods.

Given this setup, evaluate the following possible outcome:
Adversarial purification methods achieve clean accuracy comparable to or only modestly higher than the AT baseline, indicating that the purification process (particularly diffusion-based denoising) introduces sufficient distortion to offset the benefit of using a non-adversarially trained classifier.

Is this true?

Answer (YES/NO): NO